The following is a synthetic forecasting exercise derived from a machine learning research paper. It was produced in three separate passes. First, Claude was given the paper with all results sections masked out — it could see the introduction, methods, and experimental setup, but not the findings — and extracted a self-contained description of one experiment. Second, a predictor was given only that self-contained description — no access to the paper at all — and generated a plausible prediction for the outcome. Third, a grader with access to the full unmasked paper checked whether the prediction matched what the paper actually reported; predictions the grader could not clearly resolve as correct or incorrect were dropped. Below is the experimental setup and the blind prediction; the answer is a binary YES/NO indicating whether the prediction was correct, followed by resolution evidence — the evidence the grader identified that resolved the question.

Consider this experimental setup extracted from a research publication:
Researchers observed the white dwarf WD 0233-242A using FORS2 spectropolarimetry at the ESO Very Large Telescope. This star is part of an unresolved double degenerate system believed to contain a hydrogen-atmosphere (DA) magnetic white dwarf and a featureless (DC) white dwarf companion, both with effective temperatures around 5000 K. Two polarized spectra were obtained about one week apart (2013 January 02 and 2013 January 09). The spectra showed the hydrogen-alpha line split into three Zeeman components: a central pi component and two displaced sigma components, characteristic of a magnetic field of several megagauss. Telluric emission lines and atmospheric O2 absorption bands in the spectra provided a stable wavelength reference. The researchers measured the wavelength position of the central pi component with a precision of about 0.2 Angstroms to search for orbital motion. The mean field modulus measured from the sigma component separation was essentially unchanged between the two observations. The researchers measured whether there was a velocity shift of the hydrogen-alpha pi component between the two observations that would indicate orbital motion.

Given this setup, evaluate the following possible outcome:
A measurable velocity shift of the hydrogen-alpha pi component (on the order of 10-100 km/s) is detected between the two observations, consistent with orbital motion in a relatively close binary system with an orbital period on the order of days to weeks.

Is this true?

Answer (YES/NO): YES